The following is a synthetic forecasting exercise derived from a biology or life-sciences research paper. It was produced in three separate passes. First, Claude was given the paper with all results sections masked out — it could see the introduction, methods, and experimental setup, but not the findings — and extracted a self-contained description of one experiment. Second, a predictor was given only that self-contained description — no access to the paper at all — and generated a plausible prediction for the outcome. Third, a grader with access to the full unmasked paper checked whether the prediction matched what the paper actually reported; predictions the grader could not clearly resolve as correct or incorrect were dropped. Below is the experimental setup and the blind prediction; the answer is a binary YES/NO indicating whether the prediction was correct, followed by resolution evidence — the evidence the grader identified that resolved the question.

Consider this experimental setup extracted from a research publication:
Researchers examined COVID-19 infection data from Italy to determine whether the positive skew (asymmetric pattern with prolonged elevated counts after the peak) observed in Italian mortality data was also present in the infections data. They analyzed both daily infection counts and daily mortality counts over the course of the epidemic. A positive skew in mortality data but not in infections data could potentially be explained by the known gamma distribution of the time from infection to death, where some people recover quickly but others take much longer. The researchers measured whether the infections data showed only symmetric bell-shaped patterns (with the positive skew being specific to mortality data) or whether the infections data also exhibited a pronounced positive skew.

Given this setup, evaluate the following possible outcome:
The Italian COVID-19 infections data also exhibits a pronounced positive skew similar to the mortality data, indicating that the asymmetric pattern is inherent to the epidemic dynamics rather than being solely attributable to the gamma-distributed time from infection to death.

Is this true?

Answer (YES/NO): YES